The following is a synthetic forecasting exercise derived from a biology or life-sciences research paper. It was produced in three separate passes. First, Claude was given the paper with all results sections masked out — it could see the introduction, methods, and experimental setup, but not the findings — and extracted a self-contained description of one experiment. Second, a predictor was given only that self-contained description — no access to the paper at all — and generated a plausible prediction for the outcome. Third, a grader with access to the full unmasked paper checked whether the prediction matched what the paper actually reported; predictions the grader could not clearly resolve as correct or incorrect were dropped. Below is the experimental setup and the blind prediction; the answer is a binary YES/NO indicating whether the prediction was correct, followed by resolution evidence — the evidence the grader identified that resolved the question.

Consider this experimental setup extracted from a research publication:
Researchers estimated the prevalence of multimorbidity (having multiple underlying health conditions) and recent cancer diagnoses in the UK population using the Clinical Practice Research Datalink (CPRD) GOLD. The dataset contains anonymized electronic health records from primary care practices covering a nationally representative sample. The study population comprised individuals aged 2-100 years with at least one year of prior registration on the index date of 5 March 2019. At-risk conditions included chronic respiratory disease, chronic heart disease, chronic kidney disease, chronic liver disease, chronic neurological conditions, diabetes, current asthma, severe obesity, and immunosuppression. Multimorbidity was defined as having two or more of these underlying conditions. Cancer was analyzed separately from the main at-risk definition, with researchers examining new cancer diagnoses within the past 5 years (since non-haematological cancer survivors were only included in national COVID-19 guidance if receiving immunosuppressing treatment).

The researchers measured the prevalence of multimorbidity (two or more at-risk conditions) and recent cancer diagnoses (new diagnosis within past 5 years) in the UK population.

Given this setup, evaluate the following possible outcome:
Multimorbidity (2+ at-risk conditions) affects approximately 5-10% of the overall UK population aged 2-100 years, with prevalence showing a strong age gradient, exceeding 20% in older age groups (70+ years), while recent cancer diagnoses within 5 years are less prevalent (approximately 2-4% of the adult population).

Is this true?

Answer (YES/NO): NO